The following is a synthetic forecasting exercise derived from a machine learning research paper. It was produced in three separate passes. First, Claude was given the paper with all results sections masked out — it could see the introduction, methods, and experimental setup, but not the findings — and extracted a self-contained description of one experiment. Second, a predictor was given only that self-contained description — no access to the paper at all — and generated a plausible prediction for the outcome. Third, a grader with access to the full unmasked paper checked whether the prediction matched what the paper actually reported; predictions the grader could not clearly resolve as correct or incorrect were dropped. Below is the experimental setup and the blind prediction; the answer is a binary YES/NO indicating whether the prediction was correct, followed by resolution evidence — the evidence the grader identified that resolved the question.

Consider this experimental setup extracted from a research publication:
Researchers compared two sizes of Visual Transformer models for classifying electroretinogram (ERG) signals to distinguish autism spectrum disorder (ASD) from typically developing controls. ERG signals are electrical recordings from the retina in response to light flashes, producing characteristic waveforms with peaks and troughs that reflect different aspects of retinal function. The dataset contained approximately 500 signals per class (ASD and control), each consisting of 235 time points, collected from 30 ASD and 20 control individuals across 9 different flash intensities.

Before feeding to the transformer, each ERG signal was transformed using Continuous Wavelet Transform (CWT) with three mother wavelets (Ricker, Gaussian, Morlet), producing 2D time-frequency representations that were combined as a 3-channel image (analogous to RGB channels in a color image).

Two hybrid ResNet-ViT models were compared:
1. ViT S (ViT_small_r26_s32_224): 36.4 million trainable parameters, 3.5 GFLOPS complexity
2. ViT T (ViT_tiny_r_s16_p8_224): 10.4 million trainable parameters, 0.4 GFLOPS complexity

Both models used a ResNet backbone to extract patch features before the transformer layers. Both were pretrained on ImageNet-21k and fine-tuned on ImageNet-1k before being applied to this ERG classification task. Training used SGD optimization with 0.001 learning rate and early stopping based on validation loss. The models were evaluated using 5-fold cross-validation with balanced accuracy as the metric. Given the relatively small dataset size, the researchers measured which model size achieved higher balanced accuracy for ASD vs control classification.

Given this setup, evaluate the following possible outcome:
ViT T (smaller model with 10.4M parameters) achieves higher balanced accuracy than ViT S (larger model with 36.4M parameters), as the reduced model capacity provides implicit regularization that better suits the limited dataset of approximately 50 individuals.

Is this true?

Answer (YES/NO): NO